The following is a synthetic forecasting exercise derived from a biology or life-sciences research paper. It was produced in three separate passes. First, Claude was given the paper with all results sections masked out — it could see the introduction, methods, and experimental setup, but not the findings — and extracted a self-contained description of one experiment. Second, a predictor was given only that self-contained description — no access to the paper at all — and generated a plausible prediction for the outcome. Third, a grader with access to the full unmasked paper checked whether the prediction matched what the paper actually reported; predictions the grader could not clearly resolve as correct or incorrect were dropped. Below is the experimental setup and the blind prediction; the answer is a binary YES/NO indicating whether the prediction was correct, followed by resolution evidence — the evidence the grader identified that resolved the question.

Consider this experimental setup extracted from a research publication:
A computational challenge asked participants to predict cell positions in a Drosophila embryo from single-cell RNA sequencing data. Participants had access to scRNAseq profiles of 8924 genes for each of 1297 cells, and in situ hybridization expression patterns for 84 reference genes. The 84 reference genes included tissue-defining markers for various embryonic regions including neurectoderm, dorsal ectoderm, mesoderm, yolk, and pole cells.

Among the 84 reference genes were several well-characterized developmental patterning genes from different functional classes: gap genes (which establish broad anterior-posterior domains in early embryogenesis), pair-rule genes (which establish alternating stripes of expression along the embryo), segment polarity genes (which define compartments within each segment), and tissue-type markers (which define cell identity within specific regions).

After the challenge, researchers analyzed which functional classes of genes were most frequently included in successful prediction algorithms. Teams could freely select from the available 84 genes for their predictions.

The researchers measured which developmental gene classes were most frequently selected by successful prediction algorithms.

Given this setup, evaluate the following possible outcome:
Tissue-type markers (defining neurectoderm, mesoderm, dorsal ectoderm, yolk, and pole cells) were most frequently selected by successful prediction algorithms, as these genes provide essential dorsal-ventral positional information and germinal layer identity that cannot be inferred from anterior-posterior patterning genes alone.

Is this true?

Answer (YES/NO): NO